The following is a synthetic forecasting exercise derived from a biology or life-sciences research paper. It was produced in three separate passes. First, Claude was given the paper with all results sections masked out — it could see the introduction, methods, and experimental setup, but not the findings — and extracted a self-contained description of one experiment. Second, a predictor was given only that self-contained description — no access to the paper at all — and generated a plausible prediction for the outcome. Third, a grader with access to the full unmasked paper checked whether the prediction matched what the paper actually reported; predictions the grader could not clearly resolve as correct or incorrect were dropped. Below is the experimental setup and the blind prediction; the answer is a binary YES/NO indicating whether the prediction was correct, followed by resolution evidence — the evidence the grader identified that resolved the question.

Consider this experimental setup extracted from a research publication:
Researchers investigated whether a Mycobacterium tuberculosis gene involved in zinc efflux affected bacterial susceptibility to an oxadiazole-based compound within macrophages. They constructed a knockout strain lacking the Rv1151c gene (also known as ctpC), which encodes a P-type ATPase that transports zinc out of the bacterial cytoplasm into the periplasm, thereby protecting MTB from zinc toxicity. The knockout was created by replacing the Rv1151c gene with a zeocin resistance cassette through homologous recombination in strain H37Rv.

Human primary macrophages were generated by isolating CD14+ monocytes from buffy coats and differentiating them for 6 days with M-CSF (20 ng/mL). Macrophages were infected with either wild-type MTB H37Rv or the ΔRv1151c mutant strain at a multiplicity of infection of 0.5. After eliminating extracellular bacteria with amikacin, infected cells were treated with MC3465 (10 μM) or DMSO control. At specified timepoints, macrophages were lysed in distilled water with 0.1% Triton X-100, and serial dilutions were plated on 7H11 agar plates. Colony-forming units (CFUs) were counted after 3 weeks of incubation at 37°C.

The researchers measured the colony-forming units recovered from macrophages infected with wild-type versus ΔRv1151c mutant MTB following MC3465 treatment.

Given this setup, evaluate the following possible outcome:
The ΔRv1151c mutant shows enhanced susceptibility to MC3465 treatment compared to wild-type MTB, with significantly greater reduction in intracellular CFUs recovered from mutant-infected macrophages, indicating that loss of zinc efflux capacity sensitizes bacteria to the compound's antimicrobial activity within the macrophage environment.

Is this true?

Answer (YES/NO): NO